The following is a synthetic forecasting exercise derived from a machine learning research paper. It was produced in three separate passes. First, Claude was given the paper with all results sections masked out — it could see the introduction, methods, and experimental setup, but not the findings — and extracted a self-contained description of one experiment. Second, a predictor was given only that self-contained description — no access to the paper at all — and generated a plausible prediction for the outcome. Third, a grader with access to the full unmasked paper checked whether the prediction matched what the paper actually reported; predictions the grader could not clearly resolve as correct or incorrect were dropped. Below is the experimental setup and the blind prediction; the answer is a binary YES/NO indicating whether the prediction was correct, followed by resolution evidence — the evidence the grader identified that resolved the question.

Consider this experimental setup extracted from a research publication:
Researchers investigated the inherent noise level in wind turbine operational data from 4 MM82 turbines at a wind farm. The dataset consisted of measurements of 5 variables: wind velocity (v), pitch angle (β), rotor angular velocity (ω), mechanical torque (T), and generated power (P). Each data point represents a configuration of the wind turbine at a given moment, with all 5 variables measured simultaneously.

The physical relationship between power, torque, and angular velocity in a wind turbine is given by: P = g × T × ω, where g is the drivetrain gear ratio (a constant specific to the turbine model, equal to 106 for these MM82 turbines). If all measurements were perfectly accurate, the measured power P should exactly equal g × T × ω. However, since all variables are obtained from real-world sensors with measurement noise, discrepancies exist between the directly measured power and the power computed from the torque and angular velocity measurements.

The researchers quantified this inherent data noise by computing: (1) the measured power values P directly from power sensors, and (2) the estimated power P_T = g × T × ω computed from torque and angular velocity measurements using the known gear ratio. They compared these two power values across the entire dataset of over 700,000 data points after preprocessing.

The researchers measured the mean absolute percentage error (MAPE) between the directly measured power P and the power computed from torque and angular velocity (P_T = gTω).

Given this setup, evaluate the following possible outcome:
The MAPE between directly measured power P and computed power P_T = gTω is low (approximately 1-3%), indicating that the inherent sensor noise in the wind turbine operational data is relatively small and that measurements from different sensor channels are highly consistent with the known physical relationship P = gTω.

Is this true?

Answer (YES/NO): YES